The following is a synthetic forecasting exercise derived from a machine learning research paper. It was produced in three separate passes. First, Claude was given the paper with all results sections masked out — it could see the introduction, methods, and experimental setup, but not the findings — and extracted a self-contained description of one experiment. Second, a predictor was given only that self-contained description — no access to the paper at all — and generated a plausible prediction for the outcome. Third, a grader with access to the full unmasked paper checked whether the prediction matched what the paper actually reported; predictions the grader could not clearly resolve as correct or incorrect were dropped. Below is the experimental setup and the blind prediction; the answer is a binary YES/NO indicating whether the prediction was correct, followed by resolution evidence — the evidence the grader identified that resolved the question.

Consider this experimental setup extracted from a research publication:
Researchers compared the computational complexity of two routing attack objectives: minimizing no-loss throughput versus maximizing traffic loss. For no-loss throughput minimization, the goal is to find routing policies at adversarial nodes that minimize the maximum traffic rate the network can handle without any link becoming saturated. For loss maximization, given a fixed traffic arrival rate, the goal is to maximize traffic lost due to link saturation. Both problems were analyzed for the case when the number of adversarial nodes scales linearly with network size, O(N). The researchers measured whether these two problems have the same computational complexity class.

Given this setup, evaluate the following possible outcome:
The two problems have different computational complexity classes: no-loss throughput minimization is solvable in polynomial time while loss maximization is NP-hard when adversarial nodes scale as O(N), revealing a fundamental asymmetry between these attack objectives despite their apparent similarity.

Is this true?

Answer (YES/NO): YES